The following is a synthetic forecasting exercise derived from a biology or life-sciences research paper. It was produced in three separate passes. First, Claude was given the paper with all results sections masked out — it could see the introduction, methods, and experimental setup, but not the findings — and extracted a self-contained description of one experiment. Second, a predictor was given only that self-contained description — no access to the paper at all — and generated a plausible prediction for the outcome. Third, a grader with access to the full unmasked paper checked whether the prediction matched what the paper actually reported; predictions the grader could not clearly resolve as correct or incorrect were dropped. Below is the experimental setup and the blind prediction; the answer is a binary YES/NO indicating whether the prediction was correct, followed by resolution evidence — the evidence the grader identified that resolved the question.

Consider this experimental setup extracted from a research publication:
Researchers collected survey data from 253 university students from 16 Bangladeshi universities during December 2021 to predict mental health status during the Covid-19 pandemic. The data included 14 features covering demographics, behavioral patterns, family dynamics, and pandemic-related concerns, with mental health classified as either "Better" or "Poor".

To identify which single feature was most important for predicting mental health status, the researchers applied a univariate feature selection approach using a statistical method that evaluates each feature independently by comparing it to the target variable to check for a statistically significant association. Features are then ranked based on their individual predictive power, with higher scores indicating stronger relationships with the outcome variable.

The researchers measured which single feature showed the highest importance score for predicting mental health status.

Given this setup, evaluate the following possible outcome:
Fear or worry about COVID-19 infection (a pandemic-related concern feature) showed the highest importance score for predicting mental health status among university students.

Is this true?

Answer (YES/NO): NO